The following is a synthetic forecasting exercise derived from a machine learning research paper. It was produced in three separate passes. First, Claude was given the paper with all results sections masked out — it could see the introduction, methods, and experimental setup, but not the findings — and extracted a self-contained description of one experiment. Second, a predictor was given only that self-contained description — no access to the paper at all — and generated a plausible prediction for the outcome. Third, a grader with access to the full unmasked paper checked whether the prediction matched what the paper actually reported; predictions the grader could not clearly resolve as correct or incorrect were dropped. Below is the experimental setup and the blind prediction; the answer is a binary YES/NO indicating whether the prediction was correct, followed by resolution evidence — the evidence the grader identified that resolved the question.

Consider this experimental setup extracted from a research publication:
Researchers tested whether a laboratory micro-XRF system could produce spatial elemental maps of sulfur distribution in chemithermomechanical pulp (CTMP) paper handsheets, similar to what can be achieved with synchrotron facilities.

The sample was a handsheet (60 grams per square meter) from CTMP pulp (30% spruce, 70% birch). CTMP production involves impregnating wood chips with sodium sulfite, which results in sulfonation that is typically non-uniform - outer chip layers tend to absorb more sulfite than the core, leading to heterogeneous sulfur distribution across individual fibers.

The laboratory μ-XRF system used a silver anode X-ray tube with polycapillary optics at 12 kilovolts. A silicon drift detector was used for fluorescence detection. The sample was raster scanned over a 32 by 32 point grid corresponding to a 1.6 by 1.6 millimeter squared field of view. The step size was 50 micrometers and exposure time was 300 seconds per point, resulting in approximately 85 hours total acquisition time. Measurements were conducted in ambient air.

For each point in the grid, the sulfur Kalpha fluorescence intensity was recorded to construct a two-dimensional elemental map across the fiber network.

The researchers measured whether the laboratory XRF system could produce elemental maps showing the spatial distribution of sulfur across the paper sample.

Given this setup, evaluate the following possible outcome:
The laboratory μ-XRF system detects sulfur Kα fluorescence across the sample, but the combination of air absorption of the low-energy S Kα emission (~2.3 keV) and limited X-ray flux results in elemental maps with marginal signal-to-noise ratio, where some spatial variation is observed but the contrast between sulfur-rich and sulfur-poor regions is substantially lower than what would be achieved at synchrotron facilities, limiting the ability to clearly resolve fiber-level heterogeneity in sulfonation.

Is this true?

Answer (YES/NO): NO